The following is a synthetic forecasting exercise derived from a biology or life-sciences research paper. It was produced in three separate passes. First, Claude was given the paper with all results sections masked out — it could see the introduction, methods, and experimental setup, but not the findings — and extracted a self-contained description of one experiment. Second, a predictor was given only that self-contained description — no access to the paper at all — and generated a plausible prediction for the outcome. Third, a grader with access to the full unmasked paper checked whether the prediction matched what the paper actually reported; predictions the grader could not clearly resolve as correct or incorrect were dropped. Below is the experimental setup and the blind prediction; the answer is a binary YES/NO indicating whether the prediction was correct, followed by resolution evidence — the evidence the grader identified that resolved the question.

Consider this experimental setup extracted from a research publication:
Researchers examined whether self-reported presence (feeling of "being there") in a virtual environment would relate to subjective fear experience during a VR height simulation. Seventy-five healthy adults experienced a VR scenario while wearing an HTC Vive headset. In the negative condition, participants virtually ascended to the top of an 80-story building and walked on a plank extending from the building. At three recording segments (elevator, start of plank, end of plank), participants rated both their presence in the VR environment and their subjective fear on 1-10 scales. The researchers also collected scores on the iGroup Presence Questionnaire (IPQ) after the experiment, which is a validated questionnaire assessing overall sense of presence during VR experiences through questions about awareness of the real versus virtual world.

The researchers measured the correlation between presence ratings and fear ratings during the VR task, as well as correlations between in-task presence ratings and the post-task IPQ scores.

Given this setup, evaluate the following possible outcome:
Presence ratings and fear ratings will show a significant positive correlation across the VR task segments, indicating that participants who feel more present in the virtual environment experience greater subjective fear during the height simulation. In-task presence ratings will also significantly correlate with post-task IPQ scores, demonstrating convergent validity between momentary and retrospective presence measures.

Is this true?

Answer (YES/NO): YES